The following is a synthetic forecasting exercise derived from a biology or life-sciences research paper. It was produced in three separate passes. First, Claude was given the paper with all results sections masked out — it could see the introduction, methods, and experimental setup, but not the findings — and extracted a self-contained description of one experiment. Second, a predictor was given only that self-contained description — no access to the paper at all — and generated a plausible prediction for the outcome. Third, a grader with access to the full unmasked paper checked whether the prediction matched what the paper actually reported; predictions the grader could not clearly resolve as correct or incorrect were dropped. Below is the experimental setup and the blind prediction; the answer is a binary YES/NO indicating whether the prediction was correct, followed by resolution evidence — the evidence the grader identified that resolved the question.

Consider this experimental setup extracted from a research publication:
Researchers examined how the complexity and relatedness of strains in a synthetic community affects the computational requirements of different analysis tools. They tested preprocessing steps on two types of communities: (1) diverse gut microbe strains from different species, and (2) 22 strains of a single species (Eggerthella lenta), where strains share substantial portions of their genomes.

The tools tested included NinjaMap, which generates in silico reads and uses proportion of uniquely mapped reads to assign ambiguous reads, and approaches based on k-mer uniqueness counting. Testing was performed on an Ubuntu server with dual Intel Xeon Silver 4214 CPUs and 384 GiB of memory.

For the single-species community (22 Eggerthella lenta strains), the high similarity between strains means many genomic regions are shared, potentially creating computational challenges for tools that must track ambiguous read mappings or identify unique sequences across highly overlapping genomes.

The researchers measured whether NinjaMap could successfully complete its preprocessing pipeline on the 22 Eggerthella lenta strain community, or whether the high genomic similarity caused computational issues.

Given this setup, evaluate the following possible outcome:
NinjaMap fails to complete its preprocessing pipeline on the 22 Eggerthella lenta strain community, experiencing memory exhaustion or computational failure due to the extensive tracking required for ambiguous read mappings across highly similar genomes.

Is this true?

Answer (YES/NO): NO